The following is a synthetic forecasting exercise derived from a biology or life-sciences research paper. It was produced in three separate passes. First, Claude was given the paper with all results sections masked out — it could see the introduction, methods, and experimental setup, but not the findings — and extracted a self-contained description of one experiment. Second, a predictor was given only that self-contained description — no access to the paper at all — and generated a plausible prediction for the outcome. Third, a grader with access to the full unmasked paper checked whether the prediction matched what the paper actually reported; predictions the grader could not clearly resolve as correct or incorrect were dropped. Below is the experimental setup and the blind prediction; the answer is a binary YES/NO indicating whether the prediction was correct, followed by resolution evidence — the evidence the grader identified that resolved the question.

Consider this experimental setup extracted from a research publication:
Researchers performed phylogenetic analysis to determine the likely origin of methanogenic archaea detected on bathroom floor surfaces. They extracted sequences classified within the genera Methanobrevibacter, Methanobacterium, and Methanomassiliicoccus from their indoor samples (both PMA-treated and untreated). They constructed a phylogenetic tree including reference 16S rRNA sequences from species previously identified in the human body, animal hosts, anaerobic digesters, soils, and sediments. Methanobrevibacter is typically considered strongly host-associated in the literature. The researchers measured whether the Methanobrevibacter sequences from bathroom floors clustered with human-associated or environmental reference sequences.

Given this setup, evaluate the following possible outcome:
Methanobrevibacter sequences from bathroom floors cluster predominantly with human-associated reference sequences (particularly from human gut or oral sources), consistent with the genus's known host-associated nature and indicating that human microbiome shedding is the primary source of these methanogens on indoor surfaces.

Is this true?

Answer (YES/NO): YES